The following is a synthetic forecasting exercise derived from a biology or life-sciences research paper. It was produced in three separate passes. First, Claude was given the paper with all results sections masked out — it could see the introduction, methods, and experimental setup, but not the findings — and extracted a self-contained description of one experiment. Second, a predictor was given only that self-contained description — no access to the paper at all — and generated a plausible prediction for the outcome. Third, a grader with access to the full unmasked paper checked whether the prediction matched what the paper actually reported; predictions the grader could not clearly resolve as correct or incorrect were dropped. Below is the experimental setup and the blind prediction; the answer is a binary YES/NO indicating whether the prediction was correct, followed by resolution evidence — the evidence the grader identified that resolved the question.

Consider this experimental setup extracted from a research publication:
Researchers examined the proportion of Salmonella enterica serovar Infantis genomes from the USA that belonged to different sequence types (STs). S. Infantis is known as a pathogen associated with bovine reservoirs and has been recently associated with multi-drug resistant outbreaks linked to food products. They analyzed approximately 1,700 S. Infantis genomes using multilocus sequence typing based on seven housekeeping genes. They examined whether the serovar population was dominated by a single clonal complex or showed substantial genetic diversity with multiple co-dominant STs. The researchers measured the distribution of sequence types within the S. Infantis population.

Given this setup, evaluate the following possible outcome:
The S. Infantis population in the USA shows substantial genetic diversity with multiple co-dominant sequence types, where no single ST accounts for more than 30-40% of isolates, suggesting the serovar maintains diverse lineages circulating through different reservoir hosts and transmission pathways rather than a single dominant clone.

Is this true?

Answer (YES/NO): NO